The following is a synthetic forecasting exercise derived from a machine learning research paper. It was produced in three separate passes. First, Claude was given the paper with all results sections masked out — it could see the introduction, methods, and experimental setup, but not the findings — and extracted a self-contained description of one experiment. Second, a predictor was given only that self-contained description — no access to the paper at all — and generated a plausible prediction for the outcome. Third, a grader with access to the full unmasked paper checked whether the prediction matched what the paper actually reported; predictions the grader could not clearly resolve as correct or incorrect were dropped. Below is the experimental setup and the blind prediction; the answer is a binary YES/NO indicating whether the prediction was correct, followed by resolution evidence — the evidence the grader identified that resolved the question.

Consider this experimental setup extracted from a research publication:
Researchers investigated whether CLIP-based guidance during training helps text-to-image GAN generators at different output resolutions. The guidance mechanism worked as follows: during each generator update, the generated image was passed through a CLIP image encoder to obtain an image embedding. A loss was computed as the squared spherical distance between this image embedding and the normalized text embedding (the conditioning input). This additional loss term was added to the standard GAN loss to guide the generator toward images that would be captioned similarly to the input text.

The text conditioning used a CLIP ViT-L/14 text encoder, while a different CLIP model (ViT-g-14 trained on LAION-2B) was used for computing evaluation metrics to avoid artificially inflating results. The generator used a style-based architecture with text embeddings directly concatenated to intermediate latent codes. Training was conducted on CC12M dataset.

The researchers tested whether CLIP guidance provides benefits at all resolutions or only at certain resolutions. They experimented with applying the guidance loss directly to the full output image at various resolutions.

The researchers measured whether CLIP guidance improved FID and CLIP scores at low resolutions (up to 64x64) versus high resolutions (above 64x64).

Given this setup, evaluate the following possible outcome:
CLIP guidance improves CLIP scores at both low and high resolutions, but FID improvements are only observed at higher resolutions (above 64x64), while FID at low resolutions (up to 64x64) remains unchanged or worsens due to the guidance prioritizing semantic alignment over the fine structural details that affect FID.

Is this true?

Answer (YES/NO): NO